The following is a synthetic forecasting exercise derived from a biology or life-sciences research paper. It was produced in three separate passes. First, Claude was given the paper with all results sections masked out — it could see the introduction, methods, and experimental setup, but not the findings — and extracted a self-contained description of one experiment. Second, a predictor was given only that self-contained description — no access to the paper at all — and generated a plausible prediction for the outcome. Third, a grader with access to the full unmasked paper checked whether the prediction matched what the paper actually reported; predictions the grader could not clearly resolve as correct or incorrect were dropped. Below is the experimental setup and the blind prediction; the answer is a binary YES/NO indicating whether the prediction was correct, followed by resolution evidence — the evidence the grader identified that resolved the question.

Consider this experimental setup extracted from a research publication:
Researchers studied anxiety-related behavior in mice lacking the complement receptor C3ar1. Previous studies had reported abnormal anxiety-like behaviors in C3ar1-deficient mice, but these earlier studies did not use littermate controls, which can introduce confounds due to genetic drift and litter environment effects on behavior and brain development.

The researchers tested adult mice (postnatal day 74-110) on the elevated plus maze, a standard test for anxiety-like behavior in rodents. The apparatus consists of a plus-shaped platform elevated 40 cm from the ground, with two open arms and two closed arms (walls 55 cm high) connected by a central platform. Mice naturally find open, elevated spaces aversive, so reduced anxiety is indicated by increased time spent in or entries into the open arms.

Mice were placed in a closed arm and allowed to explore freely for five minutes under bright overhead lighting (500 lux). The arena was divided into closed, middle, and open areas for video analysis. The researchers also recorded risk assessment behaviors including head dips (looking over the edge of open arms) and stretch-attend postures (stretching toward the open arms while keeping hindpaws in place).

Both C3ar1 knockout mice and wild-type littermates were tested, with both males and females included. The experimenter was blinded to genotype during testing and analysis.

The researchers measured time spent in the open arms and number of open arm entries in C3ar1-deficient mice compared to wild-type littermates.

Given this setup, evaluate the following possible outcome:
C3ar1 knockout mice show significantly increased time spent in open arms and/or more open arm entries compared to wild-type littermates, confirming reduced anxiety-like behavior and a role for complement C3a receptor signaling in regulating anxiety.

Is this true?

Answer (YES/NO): NO